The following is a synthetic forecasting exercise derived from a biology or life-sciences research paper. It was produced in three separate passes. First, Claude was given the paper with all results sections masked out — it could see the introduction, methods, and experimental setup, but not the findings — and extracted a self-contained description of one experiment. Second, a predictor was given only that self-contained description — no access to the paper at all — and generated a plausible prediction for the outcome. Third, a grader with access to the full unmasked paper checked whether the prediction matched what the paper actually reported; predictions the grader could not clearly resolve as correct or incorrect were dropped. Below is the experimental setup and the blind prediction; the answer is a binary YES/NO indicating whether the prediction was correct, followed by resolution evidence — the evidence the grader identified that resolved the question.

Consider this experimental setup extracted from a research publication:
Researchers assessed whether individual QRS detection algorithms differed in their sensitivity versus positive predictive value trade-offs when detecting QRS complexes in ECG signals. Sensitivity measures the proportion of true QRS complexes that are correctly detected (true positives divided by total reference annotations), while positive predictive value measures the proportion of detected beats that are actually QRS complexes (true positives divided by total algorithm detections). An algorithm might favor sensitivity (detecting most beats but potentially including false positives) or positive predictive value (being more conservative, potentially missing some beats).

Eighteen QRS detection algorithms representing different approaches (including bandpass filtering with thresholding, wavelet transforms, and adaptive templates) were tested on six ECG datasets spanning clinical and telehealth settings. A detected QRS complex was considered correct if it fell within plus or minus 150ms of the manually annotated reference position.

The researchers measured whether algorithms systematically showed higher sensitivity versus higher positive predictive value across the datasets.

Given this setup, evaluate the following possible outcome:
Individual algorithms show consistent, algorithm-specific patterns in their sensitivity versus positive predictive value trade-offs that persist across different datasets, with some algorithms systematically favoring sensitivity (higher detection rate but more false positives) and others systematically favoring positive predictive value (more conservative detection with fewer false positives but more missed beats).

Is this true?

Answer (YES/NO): YES